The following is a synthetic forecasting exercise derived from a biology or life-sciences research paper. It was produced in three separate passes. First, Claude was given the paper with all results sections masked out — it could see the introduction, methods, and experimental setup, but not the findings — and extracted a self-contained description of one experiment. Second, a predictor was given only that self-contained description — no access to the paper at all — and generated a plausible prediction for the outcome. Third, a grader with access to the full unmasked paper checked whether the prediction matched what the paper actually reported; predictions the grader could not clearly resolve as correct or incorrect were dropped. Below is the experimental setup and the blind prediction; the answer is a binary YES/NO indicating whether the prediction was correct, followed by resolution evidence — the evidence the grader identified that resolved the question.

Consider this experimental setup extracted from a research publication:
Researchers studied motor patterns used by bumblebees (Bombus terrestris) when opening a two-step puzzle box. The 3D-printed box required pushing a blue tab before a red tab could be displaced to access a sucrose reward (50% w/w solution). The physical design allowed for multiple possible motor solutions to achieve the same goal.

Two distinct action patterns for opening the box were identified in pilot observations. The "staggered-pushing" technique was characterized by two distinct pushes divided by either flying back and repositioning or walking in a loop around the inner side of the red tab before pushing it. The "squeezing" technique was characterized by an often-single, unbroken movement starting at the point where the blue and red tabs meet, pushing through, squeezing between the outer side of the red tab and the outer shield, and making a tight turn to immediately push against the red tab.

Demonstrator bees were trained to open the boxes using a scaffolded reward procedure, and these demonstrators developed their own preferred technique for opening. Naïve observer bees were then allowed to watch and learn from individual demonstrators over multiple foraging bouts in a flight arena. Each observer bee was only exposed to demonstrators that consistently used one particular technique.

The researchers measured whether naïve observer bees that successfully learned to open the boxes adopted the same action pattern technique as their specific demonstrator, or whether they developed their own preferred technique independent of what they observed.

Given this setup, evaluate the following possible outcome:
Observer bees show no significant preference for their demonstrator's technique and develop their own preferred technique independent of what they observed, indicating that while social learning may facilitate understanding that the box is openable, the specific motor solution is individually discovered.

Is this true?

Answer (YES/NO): NO